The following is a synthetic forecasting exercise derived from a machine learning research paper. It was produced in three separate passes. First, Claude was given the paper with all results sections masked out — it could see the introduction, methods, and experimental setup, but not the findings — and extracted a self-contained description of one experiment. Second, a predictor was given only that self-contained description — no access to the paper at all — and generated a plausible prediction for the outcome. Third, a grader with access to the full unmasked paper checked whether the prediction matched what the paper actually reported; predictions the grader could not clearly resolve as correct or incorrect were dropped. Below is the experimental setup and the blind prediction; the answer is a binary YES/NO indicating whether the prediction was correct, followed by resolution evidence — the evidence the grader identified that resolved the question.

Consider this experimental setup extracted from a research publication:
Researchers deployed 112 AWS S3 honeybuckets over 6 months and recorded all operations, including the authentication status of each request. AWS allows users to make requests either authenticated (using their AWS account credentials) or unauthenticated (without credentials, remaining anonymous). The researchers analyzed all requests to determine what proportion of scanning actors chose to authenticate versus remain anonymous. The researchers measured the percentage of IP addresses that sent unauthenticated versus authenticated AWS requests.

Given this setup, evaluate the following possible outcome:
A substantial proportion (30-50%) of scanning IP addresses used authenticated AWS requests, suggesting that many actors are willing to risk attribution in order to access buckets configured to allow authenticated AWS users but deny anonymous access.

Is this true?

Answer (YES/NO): NO